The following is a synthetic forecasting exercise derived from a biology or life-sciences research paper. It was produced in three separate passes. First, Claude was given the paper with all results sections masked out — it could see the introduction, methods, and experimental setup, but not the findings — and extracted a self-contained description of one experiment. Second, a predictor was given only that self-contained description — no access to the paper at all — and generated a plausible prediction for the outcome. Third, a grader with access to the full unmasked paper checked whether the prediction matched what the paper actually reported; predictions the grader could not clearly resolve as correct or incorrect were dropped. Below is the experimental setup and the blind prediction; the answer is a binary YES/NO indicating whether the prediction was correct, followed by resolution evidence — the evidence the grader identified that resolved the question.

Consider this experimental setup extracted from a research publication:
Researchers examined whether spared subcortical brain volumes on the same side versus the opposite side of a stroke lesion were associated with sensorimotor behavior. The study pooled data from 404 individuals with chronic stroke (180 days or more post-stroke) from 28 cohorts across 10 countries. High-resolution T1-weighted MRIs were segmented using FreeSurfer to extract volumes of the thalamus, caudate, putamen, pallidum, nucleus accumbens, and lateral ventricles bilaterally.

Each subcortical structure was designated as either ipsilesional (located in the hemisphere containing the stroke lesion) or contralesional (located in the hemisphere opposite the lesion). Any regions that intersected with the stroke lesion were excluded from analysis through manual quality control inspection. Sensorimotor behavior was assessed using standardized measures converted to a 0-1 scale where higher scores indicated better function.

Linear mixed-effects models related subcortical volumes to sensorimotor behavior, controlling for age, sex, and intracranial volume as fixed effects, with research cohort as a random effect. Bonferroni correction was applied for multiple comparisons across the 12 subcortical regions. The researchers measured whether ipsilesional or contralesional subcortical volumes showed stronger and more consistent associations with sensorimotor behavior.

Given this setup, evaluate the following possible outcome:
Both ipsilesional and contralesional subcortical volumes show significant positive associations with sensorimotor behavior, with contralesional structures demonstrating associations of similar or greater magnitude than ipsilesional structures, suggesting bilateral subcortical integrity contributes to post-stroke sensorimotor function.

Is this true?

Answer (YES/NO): NO